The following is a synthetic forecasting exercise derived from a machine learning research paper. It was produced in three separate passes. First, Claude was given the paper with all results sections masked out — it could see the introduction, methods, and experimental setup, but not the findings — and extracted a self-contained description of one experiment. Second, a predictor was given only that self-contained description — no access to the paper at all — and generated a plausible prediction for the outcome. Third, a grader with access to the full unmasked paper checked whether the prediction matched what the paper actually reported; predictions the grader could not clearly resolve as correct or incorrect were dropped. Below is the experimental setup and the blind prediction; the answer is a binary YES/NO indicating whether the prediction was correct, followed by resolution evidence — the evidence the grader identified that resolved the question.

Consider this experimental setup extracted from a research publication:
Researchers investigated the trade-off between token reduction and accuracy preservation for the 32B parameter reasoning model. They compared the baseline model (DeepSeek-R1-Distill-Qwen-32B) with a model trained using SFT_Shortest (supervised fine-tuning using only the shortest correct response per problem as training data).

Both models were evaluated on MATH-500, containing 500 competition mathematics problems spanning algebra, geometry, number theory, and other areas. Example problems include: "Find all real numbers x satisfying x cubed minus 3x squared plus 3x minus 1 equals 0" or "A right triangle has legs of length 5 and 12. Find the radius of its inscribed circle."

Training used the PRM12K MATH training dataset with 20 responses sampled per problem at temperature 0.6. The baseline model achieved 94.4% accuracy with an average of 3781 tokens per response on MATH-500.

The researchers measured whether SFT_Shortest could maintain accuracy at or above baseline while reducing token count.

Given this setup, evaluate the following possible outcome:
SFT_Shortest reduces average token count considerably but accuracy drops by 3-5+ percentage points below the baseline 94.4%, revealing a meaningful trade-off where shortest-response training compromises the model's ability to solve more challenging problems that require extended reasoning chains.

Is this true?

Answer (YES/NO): NO